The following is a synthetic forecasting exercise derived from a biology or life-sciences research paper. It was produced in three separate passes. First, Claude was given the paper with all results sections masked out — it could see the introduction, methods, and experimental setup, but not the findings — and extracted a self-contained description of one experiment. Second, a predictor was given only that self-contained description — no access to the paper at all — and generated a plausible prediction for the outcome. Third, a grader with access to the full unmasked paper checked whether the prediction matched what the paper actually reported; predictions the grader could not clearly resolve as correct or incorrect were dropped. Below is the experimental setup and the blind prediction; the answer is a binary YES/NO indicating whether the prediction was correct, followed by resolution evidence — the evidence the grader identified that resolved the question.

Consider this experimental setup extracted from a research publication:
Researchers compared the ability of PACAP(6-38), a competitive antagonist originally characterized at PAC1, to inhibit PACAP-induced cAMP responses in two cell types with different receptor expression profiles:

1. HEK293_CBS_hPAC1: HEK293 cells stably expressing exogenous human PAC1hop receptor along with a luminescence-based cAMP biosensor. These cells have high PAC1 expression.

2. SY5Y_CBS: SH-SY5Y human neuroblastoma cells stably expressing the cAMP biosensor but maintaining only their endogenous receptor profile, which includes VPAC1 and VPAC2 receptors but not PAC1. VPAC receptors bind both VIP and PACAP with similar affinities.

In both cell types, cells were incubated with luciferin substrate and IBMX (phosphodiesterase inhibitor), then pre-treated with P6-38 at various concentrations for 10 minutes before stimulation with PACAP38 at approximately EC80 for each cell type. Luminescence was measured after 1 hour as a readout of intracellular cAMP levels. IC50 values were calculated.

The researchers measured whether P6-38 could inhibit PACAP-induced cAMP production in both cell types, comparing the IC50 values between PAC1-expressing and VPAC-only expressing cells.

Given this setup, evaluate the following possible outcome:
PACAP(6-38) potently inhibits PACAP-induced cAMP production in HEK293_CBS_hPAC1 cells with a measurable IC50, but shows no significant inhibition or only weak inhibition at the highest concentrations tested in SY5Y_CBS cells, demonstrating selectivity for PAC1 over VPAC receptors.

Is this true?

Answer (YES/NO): NO